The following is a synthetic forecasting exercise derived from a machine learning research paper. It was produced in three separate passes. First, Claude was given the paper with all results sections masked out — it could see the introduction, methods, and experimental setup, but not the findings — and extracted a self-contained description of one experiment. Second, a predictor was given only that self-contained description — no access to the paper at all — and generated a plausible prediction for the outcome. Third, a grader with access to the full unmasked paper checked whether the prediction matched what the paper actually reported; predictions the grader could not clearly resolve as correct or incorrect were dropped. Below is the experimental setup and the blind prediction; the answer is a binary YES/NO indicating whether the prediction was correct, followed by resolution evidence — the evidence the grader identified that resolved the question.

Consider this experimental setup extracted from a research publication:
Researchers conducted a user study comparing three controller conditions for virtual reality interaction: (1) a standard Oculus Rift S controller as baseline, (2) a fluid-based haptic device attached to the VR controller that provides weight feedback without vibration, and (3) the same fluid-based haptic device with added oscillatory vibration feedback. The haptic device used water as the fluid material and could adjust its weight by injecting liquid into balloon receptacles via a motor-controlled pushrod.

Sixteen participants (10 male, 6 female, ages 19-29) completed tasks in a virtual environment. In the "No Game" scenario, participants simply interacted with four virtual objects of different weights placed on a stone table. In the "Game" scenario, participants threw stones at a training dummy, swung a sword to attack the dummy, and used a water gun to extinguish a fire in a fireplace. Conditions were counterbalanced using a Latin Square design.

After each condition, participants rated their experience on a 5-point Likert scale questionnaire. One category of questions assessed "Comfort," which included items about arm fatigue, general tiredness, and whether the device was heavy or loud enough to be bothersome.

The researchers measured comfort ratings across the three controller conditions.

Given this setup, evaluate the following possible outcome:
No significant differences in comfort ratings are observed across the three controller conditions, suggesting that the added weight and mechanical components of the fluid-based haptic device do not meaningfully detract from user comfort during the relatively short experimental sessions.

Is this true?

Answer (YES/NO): NO